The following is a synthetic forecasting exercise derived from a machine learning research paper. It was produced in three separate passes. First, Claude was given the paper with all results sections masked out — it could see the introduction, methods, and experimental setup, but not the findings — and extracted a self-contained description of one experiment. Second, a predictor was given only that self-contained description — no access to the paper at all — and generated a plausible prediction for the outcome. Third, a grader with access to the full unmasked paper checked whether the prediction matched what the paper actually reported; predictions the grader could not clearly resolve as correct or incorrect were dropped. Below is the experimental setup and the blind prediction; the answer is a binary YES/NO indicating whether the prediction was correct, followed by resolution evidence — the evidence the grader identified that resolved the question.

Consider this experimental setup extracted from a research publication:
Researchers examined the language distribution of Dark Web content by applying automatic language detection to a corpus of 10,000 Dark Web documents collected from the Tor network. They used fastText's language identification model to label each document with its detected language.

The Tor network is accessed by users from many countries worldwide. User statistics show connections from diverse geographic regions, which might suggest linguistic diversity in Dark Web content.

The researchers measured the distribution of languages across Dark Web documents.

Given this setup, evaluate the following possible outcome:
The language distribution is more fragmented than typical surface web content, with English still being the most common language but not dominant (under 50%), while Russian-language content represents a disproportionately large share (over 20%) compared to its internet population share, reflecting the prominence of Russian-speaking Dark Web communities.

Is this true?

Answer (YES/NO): NO